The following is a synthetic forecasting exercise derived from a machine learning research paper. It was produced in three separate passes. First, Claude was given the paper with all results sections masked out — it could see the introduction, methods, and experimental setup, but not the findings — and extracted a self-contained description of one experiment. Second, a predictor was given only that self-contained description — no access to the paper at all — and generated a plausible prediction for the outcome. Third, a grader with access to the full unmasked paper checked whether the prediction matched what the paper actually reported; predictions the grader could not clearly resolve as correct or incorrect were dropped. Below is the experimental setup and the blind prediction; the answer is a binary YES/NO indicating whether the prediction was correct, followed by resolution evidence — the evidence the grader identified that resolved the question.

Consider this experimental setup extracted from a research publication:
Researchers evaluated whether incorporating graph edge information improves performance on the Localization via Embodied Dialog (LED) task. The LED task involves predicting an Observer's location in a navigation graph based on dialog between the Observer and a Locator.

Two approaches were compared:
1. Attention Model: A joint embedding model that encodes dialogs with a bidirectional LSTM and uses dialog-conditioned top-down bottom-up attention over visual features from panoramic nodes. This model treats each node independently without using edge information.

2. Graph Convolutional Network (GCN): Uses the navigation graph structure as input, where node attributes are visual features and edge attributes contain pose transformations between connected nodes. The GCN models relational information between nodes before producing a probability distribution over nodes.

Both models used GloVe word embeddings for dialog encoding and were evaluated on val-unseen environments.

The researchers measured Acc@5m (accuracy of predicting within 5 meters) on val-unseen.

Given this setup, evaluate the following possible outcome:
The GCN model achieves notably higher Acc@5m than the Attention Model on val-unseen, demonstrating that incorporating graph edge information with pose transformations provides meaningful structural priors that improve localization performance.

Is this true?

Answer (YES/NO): NO